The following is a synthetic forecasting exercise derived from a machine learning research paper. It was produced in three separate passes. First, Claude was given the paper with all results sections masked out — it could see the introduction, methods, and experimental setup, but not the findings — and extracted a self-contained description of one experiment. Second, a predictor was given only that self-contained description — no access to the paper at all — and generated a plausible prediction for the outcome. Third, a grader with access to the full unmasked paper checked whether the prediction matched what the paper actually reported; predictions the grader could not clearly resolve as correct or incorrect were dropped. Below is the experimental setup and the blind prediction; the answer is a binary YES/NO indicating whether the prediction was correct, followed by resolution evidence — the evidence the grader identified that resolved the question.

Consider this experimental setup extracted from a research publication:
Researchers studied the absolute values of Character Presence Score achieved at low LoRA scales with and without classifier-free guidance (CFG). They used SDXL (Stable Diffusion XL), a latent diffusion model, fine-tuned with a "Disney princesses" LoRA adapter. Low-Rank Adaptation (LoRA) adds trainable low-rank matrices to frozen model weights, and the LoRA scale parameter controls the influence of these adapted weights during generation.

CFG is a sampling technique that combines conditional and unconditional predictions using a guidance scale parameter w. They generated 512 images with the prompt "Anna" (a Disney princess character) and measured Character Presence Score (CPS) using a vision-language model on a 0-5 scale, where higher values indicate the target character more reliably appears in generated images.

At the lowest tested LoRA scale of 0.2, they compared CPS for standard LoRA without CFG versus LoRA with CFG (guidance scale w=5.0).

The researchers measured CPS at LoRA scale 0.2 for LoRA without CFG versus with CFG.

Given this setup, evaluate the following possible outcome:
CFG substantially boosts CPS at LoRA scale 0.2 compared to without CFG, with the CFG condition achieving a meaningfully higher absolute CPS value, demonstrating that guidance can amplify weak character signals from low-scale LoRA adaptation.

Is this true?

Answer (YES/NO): YES